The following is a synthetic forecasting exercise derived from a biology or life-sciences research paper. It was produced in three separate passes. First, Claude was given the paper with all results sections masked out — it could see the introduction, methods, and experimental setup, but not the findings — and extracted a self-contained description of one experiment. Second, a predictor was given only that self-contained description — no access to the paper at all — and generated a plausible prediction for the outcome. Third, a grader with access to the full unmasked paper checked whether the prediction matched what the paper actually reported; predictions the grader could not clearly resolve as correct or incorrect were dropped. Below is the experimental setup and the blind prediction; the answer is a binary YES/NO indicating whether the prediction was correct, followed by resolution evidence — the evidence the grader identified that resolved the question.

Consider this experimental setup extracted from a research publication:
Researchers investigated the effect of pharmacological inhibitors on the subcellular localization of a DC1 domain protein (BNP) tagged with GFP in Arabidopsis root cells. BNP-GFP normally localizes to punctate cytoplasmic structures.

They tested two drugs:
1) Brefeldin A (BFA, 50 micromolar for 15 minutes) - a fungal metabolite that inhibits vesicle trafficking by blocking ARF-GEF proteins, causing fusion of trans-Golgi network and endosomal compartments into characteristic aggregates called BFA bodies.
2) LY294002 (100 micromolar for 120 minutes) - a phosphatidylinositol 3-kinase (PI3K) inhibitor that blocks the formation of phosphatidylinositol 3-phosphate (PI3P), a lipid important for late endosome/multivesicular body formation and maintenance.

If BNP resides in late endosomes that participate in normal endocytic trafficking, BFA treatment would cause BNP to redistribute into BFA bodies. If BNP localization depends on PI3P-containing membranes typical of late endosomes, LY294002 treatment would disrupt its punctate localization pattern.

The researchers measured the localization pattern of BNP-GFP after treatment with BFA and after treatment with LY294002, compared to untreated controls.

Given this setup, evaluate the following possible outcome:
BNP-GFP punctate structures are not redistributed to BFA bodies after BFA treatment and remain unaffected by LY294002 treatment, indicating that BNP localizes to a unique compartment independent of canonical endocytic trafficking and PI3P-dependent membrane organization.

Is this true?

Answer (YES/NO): NO